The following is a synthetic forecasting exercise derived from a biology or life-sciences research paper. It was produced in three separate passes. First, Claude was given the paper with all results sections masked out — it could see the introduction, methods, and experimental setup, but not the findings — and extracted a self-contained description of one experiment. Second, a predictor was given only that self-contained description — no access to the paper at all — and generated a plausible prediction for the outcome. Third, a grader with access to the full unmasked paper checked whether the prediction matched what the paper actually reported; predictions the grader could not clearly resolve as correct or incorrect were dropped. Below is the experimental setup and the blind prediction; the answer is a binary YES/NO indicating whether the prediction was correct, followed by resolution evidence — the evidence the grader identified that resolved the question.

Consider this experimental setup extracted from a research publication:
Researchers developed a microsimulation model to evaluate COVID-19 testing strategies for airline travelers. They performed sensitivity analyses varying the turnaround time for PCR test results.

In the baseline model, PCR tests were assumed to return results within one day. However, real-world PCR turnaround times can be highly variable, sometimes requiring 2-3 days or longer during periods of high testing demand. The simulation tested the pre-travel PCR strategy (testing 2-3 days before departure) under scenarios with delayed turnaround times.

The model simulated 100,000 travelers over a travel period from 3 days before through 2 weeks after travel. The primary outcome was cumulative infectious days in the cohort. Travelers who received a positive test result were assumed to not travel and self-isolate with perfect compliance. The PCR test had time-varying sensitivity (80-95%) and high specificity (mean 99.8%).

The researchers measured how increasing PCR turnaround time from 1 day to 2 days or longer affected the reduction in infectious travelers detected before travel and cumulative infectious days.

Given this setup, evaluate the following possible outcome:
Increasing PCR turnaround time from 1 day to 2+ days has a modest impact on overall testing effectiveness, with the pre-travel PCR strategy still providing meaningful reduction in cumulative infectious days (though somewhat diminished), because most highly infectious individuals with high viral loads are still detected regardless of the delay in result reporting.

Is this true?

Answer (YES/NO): NO